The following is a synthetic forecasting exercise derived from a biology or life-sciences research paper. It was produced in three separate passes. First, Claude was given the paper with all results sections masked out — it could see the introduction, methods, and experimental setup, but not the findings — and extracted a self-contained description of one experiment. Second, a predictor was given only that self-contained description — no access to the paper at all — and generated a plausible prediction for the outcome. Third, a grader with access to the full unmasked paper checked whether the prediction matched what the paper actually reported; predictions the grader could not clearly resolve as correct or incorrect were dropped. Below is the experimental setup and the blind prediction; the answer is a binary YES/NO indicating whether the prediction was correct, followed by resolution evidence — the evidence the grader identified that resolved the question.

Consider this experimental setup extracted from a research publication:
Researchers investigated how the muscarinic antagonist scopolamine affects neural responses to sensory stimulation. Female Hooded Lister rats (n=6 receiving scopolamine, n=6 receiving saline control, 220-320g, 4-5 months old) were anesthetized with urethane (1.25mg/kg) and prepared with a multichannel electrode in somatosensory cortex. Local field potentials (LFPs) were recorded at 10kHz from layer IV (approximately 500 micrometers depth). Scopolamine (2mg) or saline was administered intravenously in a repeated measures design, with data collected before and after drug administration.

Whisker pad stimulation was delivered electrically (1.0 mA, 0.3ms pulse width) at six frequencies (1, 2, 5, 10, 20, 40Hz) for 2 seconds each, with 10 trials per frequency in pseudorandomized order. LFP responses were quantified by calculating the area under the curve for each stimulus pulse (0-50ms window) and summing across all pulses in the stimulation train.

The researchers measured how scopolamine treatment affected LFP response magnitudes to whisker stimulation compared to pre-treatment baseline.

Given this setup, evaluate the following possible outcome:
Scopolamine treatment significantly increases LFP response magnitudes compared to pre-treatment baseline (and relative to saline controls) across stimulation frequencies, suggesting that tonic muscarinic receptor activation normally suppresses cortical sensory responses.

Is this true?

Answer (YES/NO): NO